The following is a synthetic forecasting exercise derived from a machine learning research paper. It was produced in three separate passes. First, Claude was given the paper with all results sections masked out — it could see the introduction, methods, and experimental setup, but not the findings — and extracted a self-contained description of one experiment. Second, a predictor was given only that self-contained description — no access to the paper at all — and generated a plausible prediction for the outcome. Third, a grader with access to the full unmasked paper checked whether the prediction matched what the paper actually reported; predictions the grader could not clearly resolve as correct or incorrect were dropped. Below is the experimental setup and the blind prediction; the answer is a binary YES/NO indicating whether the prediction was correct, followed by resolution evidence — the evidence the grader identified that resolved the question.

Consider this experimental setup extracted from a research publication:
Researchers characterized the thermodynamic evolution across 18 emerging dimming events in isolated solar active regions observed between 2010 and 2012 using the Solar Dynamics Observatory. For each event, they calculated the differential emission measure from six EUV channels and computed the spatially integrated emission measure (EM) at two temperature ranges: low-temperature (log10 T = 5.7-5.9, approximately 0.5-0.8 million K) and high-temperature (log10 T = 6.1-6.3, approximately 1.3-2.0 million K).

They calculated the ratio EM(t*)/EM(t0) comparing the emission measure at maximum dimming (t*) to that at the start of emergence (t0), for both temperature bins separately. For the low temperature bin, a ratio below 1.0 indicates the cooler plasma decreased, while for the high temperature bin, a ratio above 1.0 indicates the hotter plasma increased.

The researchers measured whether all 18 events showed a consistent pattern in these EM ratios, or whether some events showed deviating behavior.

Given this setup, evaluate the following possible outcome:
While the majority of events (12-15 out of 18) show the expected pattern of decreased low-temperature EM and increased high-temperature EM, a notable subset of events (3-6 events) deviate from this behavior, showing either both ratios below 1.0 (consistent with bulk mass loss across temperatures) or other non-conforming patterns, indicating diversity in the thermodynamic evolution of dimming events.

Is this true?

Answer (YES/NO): NO